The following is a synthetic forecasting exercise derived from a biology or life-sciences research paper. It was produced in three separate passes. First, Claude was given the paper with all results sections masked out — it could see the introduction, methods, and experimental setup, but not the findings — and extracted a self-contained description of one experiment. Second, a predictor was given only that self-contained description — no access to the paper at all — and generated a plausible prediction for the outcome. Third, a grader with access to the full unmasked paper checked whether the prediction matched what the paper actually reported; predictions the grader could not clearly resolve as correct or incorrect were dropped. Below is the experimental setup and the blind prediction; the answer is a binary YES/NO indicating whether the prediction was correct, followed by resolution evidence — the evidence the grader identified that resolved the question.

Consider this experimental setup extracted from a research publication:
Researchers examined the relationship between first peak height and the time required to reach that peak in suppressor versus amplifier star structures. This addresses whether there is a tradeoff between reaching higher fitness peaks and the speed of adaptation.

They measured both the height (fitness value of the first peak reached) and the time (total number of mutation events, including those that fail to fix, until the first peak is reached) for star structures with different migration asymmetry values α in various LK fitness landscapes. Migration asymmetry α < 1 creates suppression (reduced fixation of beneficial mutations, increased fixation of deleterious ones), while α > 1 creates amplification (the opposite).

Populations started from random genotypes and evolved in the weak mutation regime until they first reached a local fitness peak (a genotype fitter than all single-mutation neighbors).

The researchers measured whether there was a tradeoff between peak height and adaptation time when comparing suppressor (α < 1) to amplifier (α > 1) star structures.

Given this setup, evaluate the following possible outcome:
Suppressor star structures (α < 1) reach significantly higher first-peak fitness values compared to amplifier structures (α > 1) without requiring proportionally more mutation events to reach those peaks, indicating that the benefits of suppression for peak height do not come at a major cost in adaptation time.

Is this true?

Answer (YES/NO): NO